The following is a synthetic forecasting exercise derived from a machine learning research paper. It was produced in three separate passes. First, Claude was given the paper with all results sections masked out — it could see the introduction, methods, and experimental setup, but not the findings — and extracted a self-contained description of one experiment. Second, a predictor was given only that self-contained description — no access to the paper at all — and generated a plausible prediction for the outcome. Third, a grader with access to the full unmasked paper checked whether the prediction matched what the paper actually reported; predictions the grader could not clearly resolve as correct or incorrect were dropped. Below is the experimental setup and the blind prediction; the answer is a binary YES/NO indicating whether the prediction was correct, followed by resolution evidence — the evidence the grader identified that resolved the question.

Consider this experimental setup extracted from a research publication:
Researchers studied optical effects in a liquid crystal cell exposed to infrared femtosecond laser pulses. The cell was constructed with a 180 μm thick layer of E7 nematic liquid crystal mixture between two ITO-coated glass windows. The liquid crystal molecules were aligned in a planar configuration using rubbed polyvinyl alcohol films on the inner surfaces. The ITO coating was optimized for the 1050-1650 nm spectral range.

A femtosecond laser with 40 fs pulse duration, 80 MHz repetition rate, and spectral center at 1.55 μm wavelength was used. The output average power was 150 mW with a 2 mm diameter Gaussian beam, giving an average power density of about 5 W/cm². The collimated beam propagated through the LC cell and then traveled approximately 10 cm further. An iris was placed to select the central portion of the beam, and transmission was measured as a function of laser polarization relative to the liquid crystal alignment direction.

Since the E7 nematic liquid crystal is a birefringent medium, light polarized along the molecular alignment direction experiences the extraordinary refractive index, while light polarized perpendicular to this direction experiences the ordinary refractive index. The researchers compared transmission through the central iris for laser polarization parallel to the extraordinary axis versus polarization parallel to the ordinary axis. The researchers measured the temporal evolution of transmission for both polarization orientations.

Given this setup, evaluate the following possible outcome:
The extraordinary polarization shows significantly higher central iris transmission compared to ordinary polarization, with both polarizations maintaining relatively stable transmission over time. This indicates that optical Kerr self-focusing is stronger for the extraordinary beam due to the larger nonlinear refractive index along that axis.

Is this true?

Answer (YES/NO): NO